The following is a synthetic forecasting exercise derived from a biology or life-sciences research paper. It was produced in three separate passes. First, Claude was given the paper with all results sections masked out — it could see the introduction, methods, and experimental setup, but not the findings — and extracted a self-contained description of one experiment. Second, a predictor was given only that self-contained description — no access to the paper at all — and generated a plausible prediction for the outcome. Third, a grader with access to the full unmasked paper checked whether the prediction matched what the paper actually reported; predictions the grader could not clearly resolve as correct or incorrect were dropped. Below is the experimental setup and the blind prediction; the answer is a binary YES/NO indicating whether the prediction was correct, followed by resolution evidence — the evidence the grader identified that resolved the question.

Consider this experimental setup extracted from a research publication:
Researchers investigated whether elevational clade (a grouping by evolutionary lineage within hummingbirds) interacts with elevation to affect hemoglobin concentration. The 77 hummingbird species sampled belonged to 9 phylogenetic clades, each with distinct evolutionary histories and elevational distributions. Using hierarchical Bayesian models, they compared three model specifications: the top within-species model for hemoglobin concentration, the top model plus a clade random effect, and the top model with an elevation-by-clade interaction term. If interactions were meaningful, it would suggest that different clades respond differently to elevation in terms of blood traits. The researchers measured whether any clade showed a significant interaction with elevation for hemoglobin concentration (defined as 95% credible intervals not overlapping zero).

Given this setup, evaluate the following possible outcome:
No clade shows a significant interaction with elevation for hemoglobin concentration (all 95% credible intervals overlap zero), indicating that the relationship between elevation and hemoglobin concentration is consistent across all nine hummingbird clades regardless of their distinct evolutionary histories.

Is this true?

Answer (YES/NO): NO